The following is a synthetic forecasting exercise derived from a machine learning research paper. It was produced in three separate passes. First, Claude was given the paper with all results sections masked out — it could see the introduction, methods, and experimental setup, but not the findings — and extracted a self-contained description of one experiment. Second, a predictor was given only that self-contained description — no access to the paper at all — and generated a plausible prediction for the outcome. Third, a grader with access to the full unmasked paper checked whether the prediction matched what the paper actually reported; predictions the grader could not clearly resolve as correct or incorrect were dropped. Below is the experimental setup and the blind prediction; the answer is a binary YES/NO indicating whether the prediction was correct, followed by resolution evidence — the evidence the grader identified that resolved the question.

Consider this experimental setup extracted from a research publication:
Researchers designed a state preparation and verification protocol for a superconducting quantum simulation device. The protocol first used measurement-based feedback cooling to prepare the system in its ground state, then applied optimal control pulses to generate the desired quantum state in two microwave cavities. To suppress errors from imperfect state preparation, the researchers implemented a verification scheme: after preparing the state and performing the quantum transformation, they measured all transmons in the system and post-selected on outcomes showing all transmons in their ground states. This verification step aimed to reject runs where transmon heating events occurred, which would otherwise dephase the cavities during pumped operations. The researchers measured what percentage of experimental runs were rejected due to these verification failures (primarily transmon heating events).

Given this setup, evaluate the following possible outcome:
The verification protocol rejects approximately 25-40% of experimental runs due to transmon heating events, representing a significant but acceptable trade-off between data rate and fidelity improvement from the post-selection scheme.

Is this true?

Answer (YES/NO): NO